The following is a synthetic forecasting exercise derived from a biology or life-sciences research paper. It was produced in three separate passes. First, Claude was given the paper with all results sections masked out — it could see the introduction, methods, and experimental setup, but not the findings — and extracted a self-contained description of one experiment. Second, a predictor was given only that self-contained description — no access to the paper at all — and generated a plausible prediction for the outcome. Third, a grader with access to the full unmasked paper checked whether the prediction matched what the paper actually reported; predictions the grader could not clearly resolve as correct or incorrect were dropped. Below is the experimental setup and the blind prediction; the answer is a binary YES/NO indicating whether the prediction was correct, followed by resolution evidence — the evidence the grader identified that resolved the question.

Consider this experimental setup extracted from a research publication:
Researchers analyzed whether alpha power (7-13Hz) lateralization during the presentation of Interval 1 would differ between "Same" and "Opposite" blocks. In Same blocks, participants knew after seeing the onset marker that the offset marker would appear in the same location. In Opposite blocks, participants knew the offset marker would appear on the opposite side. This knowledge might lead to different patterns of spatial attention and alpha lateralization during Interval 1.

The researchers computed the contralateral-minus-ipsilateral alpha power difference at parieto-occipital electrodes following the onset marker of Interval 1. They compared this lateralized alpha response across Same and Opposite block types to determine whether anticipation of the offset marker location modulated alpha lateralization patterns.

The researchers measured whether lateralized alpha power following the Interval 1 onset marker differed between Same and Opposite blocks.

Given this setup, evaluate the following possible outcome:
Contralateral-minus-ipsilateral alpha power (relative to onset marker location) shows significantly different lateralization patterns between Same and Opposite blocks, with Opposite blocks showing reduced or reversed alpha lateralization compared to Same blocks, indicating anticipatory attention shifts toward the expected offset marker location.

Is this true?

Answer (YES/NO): NO